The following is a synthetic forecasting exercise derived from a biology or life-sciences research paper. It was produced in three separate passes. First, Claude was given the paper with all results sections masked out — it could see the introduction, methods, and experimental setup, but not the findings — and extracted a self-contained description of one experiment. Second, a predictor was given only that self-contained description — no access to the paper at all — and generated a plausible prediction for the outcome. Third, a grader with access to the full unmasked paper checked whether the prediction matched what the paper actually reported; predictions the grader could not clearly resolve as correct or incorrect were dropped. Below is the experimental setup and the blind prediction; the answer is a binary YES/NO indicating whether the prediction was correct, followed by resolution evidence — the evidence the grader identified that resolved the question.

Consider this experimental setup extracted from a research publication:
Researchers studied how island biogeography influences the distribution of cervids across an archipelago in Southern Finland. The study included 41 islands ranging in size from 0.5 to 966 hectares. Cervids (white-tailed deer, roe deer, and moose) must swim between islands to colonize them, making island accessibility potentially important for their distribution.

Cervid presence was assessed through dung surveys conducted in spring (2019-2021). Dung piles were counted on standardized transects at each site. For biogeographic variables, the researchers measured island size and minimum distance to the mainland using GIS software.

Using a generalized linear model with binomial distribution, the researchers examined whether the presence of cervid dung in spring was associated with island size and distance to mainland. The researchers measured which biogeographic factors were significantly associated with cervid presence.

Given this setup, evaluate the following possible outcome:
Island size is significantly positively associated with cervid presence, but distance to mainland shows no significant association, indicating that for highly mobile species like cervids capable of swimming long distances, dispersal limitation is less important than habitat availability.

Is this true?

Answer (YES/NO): NO